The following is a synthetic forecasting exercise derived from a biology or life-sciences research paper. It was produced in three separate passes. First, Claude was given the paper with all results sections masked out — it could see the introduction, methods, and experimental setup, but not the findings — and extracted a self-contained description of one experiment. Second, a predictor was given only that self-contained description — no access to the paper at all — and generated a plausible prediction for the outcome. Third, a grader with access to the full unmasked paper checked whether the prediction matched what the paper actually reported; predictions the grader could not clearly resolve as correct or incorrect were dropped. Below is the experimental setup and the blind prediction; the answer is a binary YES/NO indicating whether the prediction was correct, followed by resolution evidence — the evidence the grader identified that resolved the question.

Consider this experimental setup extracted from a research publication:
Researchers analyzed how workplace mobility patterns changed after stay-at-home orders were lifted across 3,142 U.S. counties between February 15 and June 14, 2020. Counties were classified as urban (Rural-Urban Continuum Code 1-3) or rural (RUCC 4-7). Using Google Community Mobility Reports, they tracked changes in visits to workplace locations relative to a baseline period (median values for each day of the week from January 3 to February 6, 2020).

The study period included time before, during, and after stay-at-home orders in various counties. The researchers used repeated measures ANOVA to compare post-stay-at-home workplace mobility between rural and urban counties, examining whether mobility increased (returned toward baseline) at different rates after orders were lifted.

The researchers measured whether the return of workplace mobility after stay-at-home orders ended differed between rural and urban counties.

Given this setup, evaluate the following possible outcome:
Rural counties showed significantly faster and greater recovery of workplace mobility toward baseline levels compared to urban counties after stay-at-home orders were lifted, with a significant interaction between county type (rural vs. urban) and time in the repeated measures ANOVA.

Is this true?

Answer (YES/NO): NO